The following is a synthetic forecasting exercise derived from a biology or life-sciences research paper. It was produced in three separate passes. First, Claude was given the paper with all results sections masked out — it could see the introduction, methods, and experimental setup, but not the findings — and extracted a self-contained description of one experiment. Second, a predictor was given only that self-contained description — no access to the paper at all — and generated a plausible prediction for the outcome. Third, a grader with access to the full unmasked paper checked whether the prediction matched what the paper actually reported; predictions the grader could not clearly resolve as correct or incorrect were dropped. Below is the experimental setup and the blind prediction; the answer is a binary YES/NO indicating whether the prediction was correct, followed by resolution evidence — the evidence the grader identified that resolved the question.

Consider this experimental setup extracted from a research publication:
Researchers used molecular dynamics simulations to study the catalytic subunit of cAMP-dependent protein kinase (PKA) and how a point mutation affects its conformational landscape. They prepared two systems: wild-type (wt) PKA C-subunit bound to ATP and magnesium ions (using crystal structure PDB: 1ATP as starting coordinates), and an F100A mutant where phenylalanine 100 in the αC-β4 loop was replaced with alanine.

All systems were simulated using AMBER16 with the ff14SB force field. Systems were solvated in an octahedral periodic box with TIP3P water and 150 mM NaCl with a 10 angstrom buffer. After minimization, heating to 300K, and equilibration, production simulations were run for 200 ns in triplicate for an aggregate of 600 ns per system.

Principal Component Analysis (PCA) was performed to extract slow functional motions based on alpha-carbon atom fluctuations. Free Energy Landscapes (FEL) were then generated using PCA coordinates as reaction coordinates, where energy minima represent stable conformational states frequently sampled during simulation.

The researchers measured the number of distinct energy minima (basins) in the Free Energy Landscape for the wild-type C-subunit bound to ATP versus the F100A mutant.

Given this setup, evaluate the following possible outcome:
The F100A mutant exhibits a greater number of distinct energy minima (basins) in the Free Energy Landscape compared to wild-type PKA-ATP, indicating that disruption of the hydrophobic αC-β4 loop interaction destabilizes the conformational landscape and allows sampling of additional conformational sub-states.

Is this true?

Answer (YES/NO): YES